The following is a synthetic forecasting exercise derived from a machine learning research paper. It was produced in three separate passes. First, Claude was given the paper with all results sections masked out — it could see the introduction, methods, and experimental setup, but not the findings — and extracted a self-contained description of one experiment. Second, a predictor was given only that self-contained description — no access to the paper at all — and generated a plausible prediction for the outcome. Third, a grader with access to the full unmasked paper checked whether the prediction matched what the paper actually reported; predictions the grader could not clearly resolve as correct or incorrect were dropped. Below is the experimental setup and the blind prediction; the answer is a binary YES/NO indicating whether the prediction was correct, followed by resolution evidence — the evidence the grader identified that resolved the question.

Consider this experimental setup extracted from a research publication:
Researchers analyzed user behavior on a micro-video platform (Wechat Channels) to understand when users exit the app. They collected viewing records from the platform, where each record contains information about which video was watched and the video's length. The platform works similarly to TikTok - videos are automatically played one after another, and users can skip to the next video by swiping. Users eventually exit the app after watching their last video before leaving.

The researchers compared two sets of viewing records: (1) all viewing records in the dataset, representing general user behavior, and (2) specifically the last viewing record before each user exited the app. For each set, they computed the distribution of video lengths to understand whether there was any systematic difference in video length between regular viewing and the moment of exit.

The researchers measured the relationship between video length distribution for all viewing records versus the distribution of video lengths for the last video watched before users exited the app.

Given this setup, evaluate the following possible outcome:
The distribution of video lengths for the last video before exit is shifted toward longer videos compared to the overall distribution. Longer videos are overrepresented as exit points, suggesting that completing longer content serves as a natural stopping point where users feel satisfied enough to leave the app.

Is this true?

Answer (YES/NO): NO